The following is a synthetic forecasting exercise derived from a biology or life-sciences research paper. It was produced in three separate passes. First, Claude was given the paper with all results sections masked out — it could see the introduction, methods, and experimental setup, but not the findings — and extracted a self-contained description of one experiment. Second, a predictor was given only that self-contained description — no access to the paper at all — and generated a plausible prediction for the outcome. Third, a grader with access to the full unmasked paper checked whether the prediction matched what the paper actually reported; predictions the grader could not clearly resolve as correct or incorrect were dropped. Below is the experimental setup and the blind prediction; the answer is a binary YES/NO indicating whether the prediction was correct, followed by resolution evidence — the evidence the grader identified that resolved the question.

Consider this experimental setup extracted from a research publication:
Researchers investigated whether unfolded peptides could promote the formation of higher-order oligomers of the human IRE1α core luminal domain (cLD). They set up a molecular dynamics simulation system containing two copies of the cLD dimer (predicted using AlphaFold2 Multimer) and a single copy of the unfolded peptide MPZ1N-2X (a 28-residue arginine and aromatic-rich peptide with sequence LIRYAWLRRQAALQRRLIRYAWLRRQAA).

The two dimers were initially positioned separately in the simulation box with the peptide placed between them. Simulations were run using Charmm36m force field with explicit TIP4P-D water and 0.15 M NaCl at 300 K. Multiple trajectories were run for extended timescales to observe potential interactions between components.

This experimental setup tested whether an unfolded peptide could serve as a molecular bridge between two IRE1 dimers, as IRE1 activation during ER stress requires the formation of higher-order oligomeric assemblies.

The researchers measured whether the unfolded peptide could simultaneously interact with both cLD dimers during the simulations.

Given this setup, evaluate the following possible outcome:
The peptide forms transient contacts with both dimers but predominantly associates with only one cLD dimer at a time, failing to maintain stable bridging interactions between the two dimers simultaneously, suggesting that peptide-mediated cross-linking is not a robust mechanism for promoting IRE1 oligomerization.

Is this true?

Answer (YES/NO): NO